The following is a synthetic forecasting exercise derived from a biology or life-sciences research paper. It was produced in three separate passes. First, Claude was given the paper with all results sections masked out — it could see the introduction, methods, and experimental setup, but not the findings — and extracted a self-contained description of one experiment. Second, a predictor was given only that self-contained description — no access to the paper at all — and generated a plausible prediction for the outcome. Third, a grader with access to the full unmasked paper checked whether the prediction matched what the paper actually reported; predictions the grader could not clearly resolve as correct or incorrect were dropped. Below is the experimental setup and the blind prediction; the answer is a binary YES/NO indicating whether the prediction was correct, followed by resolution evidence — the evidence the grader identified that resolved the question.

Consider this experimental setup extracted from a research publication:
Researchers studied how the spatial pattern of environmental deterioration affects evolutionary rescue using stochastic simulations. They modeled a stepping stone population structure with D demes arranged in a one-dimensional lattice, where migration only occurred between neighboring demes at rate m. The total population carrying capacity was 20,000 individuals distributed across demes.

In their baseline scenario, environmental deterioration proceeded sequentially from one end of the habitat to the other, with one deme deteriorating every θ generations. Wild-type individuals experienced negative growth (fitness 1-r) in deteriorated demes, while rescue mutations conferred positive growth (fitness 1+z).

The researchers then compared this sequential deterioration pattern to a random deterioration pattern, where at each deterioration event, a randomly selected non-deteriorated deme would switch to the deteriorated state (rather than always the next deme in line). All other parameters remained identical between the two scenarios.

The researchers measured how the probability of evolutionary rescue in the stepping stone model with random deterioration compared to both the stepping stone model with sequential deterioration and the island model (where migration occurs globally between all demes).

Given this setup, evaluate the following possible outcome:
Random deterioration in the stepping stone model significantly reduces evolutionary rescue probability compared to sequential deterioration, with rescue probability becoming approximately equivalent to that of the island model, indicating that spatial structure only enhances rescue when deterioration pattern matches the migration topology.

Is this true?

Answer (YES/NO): NO